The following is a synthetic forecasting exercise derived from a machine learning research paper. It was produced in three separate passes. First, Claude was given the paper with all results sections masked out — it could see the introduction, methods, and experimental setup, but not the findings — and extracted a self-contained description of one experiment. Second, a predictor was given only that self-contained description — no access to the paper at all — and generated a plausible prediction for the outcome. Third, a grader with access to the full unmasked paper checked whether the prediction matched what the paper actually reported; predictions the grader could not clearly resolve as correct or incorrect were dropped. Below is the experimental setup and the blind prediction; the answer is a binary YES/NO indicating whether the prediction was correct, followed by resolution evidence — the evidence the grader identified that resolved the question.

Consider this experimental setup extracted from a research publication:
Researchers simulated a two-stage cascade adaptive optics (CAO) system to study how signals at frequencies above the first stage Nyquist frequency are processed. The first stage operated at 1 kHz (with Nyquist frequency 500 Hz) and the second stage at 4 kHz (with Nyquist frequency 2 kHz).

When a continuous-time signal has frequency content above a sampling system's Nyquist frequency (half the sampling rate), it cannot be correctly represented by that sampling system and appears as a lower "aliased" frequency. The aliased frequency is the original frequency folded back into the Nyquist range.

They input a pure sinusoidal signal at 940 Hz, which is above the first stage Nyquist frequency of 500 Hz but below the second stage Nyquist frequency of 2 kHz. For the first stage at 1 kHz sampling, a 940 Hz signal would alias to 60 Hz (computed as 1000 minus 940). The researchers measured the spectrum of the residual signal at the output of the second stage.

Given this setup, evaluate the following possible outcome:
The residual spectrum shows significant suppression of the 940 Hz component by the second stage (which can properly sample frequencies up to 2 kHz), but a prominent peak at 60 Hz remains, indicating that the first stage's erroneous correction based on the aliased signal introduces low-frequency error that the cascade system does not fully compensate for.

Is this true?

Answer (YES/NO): NO